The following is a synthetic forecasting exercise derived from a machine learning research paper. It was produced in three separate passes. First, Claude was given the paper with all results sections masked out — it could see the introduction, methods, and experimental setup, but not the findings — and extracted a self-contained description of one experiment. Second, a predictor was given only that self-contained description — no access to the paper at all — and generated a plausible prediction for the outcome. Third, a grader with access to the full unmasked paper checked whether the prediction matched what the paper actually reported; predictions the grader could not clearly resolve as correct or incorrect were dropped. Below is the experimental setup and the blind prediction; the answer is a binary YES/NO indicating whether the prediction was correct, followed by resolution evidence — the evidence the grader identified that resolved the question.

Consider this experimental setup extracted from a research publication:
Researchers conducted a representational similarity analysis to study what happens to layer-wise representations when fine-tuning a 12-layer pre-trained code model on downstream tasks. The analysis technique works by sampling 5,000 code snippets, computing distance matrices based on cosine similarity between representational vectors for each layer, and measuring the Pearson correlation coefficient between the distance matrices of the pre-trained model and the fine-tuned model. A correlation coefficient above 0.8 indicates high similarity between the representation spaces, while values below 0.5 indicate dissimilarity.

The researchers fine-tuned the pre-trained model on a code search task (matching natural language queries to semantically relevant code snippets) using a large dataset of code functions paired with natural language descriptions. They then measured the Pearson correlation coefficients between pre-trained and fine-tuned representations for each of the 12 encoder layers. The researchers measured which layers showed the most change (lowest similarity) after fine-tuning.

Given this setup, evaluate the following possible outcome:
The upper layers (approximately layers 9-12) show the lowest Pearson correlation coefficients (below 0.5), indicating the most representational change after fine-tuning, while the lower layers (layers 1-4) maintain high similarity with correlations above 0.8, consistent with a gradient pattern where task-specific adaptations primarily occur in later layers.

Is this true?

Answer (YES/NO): NO